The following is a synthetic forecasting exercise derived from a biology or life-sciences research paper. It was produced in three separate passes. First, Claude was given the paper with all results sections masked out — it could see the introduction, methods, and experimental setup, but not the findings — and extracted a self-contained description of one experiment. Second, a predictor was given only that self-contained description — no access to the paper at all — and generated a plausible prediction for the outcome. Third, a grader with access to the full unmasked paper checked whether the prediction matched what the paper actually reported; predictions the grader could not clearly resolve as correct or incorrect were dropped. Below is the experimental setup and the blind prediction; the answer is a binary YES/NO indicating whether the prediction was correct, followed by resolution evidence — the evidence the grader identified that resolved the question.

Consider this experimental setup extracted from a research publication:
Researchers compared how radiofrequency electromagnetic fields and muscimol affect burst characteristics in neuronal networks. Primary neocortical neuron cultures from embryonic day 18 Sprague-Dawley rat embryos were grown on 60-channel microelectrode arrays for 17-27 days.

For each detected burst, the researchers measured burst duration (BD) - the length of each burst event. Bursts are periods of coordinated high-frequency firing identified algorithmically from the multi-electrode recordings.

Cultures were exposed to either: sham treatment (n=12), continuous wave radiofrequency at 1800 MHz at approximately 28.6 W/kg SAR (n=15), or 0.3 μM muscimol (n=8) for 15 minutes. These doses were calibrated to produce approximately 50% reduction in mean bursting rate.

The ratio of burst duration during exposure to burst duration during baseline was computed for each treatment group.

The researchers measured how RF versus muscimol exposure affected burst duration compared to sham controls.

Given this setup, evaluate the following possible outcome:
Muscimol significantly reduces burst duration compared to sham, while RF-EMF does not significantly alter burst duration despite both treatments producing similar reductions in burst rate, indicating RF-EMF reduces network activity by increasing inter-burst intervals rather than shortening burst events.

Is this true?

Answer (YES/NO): NO